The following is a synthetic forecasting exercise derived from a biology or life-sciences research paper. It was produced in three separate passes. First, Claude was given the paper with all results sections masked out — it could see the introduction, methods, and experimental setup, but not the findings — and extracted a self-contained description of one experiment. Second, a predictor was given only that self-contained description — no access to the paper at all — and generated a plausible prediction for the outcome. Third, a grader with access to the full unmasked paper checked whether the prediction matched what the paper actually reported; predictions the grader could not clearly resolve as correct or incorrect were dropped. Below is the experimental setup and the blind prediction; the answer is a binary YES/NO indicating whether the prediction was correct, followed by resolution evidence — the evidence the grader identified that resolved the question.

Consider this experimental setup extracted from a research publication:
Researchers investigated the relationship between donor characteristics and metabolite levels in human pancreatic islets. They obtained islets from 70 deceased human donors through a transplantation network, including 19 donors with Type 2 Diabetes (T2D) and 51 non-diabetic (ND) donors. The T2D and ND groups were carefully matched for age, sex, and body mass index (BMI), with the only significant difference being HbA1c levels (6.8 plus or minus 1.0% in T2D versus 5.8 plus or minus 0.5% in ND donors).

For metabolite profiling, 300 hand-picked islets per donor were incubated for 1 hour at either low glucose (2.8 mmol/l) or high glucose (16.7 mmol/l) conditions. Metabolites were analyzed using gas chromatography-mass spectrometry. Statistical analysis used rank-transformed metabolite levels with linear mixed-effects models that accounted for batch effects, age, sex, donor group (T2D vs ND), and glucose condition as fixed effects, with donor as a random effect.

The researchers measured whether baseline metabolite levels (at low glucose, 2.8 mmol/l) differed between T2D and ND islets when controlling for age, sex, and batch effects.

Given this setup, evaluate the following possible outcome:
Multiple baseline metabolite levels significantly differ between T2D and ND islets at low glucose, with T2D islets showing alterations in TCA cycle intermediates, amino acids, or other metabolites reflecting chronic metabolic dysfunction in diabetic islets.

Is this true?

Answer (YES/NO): YES